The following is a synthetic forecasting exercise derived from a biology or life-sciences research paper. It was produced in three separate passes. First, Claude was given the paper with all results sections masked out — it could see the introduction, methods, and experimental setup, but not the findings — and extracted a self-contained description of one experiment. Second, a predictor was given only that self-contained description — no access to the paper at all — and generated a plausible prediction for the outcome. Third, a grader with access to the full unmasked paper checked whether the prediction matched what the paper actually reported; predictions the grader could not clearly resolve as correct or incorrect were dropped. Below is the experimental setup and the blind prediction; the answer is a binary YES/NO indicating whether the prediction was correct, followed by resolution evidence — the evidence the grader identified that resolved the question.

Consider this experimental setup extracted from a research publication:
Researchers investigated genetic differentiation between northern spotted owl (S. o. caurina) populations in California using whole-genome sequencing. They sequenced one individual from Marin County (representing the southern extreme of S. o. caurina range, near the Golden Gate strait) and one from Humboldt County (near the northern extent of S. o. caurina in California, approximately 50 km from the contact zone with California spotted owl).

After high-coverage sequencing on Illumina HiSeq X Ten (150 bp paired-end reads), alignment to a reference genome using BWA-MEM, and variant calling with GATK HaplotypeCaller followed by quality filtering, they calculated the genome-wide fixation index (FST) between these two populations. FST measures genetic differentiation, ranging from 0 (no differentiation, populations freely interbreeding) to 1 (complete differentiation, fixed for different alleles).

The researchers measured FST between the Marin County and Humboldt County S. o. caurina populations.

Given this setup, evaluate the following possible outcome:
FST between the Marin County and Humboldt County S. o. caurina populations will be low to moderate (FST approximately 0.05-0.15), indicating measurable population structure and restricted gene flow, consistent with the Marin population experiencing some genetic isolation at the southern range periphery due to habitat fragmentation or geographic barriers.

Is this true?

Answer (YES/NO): NO